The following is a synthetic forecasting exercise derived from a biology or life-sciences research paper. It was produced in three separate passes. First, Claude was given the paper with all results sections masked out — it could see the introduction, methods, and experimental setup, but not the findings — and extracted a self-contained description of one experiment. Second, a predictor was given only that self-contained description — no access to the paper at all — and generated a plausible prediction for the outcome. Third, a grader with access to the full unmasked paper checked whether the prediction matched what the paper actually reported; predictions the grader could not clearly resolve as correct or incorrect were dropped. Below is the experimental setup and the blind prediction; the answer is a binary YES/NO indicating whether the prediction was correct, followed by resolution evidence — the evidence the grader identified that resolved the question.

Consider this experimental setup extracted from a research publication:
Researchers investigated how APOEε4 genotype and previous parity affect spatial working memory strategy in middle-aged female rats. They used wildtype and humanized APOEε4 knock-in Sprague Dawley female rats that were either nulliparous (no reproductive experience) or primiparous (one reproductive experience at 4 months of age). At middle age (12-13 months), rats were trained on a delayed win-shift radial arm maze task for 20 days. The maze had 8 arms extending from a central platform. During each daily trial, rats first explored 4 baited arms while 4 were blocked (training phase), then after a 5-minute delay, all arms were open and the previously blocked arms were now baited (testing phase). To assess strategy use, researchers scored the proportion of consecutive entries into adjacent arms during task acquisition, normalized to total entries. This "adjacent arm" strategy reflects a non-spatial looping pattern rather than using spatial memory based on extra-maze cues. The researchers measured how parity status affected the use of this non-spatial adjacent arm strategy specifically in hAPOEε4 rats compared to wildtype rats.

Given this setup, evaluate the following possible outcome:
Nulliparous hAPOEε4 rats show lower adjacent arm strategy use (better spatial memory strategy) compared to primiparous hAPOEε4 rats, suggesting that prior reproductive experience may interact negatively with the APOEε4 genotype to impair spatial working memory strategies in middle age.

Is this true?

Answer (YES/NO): YES